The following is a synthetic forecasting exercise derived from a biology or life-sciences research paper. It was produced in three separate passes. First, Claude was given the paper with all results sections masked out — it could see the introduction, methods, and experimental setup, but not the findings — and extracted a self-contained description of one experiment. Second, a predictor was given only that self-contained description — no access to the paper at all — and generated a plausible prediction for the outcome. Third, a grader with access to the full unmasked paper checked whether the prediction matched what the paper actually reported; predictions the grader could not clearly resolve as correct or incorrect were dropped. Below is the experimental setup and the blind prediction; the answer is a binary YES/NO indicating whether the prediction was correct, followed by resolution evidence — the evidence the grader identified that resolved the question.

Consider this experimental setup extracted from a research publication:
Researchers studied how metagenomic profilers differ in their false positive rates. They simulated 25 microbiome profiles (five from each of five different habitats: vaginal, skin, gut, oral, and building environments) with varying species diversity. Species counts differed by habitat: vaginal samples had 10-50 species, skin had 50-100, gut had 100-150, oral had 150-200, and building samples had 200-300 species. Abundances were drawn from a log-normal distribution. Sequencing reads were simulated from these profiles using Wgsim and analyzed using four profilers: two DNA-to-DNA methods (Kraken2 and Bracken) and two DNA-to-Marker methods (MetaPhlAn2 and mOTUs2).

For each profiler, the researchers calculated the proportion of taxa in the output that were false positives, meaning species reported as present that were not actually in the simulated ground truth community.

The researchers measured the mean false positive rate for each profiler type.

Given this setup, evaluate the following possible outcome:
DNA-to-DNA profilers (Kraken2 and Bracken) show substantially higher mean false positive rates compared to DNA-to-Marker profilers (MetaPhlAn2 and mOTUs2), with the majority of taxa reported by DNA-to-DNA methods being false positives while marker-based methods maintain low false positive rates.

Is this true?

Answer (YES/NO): NO